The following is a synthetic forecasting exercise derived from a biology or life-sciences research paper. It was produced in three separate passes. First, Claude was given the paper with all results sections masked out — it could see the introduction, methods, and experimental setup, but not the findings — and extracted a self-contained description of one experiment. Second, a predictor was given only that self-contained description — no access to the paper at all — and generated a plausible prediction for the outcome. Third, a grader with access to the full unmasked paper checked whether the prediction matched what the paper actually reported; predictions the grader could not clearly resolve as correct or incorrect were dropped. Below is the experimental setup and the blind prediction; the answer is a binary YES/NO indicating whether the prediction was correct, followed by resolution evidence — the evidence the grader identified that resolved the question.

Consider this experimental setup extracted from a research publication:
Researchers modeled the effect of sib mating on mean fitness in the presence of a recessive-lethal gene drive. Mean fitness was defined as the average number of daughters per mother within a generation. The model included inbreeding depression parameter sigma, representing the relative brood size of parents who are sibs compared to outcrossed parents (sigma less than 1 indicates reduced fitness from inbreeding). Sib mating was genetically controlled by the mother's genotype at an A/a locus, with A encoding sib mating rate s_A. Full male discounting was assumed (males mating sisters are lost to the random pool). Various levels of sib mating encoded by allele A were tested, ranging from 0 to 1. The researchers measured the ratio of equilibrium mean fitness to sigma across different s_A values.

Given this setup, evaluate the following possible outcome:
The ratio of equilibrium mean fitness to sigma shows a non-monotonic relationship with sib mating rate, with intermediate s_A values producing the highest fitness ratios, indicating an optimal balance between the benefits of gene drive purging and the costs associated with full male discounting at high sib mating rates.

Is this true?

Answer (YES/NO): NO